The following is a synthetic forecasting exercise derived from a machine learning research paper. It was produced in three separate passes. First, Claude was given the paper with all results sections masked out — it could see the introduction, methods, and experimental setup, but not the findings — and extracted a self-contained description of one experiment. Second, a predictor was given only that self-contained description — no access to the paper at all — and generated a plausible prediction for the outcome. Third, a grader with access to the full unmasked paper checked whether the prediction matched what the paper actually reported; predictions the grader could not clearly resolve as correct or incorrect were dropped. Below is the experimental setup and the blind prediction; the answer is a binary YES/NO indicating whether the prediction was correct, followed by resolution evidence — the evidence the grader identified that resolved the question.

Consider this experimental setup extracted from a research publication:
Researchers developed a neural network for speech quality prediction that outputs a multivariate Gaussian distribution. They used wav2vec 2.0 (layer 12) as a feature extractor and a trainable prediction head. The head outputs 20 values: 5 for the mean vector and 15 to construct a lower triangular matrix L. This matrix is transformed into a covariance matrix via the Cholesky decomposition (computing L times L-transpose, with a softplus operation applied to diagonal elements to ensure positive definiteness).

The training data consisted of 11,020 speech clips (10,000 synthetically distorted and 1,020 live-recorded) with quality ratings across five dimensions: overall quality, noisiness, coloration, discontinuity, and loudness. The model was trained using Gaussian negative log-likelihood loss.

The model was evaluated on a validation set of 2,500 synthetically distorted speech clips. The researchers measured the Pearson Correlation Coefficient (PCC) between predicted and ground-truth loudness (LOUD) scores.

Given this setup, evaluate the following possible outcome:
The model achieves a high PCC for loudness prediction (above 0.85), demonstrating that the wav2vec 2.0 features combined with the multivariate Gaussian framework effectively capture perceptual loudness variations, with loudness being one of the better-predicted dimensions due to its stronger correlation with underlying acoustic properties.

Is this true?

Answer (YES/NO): NO